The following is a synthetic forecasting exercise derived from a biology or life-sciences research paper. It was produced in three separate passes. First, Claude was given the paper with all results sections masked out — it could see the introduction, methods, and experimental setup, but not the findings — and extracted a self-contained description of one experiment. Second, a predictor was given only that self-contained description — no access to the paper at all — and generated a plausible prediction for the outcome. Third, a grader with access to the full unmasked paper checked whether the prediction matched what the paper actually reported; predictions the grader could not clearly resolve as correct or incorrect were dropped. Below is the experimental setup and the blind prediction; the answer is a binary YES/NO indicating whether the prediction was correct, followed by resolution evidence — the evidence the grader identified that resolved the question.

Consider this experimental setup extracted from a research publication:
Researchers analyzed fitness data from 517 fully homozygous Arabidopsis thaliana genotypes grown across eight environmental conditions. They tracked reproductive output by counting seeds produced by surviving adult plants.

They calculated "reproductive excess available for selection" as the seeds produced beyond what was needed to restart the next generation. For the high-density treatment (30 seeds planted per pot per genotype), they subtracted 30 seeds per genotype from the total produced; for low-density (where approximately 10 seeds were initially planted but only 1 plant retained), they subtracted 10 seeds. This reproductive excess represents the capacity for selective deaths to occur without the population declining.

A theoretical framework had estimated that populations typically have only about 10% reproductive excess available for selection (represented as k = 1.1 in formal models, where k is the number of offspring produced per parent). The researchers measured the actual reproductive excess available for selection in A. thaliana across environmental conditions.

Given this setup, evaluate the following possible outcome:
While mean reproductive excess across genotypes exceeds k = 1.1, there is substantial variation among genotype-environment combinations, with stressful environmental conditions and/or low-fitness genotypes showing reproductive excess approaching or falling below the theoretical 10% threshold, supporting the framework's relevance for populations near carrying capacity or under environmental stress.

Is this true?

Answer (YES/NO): NO